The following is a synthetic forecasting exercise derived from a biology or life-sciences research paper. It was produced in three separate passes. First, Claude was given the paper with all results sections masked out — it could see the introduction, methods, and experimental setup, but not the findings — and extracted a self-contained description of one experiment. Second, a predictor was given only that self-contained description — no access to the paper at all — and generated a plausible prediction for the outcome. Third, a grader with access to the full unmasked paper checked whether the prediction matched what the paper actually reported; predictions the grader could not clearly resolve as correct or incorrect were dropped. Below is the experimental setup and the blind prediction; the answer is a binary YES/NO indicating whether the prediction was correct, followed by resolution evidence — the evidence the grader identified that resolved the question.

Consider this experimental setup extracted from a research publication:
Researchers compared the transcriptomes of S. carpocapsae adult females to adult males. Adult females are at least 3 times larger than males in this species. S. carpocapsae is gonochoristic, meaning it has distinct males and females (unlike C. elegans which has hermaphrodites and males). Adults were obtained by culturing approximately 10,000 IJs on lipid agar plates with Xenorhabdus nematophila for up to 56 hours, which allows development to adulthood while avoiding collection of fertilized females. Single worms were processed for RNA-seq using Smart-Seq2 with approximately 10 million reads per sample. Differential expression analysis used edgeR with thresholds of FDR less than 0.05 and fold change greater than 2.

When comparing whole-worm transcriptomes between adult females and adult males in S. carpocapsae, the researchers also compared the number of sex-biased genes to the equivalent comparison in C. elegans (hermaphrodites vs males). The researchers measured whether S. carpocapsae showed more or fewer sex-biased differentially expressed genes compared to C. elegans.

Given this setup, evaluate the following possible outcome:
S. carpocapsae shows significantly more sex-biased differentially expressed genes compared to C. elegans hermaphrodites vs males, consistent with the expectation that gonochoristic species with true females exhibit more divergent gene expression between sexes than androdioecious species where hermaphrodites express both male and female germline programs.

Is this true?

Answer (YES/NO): NO